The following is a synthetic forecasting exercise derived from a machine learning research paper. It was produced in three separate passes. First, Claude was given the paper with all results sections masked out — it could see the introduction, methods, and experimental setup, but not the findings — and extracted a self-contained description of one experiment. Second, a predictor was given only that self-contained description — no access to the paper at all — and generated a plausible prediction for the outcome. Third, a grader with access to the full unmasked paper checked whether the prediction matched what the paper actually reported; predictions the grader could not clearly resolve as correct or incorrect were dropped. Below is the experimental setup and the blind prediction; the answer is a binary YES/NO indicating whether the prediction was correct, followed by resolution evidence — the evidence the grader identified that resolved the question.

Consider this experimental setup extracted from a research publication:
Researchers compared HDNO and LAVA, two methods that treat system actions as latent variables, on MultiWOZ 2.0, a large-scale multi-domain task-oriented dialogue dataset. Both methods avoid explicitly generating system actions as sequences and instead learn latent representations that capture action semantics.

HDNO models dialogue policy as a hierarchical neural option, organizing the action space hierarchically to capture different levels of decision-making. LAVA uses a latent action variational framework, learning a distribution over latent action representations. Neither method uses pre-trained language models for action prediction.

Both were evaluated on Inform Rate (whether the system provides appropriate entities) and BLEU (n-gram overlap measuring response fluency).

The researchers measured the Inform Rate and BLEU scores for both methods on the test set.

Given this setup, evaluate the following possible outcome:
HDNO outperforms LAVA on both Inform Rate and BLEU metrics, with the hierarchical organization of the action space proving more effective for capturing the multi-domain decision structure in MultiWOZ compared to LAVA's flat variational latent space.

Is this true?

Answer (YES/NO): NO